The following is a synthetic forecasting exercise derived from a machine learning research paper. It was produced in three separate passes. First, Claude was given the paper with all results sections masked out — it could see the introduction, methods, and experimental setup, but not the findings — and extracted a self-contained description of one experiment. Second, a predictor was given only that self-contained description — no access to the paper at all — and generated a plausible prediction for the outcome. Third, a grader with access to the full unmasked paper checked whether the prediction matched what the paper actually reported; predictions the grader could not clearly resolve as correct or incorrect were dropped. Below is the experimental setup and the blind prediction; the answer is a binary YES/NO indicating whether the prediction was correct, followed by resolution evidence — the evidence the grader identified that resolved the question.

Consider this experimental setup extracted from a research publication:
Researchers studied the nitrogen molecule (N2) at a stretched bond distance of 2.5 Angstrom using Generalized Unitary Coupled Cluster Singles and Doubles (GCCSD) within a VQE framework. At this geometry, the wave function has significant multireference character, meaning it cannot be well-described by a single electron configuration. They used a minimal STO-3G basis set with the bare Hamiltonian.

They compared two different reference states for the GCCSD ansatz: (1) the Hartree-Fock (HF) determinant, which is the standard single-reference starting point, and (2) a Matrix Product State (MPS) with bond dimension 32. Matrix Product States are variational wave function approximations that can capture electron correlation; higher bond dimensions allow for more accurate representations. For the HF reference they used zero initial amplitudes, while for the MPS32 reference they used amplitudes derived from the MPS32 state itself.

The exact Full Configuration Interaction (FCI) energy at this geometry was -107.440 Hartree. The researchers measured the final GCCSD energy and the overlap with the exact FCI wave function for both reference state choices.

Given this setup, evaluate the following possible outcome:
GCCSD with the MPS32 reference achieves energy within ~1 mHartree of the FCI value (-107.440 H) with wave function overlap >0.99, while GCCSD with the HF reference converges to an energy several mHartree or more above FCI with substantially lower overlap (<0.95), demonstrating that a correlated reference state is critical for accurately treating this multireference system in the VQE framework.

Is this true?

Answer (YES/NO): NO